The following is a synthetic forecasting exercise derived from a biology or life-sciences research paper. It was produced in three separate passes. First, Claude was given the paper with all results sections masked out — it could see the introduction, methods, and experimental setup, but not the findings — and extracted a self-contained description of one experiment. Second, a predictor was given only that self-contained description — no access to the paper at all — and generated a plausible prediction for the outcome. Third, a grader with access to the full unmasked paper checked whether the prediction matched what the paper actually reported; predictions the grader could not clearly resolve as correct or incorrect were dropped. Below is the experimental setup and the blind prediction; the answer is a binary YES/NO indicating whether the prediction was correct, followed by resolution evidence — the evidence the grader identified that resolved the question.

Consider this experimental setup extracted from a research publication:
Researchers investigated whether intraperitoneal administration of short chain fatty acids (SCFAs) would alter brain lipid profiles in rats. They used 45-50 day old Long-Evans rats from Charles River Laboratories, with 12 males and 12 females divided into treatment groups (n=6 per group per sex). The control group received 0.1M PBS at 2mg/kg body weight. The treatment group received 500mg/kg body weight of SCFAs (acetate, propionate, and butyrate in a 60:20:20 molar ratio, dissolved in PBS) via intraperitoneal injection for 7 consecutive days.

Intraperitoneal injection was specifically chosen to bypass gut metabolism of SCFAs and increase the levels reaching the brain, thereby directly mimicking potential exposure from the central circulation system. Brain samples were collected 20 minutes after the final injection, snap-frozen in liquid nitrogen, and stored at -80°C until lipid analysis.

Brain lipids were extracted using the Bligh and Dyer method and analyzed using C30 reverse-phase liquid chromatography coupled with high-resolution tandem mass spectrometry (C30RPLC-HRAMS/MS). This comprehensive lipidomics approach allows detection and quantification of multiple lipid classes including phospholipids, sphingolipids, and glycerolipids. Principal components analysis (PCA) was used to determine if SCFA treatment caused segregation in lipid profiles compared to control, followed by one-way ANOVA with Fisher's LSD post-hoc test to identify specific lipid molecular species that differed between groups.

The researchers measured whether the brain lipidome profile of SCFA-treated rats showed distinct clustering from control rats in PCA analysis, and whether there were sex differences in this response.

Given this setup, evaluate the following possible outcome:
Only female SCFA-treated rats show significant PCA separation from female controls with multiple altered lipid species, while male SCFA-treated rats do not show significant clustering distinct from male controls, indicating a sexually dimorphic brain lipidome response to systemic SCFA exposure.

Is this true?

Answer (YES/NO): NO